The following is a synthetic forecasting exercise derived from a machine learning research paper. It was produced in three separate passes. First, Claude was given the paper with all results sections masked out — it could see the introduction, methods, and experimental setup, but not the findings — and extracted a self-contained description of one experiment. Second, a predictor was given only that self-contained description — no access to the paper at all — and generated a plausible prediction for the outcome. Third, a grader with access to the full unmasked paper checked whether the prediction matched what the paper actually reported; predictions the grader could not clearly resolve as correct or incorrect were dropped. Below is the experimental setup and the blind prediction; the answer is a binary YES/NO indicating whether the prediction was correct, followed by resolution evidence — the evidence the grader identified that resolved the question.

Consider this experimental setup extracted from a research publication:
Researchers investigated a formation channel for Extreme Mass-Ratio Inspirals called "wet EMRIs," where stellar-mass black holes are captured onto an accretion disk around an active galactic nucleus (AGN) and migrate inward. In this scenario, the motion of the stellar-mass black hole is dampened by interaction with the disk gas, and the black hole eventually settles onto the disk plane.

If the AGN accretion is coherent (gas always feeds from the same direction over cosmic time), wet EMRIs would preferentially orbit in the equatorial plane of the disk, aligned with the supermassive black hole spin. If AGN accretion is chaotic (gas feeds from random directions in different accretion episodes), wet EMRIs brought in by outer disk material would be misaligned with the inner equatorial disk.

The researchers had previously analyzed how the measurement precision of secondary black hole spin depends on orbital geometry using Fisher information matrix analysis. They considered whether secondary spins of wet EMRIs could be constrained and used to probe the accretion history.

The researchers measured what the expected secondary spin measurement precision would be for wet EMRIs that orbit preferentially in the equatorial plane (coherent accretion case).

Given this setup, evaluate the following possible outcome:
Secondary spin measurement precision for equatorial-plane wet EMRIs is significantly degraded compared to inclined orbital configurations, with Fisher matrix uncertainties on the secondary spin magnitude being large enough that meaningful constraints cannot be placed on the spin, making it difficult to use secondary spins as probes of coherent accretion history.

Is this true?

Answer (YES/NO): YES